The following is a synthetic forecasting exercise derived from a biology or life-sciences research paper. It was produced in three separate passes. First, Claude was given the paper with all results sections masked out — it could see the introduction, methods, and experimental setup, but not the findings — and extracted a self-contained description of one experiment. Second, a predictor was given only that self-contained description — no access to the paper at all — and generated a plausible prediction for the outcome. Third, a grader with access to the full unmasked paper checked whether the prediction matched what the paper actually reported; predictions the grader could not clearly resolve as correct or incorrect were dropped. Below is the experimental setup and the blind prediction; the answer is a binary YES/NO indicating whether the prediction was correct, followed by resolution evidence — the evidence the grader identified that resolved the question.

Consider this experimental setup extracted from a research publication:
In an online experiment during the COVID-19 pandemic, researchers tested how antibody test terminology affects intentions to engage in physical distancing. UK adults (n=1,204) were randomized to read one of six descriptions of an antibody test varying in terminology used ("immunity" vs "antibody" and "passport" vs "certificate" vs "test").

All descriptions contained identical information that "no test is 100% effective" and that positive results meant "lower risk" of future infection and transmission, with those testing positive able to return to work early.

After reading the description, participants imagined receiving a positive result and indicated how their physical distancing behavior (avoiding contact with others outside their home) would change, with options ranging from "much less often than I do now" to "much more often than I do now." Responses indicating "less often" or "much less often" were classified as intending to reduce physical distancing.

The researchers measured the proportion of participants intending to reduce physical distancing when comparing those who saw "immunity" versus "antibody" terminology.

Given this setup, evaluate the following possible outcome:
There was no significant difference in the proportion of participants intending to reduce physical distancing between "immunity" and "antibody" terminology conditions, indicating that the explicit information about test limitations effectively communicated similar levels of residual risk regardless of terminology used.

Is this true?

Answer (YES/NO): YES